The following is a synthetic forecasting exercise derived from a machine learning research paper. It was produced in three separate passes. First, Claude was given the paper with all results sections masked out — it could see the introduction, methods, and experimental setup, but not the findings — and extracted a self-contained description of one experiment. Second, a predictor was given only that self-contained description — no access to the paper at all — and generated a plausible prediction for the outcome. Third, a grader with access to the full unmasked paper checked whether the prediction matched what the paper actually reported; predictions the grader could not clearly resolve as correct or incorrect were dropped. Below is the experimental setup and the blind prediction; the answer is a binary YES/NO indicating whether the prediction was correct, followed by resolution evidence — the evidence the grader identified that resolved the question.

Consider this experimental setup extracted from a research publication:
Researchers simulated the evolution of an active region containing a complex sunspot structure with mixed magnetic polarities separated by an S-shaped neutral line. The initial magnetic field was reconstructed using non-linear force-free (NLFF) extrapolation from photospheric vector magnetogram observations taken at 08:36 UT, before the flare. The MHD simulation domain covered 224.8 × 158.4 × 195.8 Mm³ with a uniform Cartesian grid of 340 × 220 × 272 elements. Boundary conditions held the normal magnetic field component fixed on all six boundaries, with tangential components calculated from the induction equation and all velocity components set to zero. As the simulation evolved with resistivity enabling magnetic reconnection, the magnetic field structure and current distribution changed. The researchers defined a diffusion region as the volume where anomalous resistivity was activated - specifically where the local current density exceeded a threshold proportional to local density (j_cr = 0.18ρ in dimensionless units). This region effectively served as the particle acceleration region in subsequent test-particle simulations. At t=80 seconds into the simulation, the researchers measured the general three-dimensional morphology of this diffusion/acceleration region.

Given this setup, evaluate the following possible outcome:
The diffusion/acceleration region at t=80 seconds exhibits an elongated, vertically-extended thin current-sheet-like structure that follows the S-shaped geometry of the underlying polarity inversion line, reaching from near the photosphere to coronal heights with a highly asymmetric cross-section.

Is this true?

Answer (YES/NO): NO